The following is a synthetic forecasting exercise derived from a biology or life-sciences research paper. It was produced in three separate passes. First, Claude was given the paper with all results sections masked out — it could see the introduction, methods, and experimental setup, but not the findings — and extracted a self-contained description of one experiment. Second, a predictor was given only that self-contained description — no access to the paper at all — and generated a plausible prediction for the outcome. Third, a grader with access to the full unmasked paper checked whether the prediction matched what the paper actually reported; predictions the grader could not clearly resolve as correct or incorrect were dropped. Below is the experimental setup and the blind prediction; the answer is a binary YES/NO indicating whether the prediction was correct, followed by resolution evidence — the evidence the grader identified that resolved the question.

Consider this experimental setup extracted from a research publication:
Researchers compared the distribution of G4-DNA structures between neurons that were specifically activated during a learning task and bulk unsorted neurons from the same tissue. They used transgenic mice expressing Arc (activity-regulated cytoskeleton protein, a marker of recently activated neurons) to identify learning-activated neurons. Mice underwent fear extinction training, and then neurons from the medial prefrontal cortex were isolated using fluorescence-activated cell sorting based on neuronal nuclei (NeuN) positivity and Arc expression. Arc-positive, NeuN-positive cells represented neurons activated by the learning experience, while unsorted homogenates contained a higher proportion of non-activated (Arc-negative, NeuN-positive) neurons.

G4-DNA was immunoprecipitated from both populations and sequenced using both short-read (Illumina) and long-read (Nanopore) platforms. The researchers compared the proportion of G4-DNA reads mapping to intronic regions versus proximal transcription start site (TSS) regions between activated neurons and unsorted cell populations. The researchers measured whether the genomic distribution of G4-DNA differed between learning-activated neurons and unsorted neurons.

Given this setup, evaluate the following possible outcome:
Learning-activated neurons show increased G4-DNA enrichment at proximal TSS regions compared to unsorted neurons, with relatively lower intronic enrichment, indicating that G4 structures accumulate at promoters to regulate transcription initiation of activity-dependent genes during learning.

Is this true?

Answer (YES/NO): NO